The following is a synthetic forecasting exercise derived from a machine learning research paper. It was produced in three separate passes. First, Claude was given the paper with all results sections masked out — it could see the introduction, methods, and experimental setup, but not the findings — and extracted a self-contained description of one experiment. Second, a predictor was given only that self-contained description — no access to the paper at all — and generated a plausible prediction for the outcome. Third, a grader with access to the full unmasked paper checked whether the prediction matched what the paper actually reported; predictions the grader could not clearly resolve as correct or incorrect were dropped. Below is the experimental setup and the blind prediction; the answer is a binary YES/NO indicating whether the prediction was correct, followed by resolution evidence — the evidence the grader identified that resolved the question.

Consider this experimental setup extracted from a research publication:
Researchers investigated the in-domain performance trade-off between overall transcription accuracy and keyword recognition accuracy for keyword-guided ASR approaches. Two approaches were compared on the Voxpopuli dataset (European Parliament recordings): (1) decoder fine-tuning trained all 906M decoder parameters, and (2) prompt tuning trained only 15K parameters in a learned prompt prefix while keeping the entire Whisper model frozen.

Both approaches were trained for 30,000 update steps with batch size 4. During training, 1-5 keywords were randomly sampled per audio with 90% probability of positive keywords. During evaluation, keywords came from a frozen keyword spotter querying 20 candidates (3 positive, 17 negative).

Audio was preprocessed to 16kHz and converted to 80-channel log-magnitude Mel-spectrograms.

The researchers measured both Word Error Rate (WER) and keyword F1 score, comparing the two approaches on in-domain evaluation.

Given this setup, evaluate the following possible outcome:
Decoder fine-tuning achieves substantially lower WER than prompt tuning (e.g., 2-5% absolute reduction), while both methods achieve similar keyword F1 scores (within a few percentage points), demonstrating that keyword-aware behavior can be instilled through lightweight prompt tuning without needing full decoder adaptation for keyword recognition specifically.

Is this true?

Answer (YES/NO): NO